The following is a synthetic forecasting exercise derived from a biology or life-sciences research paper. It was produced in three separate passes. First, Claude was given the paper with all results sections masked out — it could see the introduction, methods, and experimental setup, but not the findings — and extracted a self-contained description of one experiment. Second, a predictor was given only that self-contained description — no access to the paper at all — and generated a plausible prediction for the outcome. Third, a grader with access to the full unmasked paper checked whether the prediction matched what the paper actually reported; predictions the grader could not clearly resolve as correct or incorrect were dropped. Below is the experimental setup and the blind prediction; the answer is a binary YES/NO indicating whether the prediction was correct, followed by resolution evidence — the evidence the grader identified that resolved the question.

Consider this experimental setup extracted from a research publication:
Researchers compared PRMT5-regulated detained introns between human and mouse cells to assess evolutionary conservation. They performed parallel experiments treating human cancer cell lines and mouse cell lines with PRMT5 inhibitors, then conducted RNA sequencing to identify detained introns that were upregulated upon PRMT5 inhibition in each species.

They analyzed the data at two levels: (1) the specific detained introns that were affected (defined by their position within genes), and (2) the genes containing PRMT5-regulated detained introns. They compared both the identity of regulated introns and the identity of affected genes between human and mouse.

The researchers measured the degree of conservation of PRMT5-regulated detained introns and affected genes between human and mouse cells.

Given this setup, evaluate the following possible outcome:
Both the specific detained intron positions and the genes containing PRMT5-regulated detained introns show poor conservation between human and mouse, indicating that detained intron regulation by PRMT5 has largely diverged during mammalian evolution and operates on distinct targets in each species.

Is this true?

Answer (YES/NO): YES